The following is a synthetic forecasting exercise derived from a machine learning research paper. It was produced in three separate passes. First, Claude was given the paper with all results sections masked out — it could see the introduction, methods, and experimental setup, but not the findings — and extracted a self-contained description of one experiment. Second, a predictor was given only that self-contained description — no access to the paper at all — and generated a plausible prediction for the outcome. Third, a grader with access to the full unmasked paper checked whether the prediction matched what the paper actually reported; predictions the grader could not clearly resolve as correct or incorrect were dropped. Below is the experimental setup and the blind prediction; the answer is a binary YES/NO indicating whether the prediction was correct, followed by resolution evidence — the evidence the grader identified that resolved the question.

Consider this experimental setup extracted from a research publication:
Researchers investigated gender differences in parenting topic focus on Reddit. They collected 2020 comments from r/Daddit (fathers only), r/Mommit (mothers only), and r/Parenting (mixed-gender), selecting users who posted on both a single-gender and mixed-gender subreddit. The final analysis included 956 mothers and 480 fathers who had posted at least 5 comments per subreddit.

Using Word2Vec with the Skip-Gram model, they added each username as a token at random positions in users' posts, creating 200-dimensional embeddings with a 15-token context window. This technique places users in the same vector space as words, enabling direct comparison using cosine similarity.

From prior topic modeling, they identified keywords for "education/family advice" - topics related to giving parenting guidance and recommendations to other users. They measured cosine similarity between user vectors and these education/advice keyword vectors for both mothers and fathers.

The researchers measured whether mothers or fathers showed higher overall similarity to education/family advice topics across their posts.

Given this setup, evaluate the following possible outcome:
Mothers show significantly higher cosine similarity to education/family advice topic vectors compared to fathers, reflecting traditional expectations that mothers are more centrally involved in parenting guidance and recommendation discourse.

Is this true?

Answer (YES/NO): NO